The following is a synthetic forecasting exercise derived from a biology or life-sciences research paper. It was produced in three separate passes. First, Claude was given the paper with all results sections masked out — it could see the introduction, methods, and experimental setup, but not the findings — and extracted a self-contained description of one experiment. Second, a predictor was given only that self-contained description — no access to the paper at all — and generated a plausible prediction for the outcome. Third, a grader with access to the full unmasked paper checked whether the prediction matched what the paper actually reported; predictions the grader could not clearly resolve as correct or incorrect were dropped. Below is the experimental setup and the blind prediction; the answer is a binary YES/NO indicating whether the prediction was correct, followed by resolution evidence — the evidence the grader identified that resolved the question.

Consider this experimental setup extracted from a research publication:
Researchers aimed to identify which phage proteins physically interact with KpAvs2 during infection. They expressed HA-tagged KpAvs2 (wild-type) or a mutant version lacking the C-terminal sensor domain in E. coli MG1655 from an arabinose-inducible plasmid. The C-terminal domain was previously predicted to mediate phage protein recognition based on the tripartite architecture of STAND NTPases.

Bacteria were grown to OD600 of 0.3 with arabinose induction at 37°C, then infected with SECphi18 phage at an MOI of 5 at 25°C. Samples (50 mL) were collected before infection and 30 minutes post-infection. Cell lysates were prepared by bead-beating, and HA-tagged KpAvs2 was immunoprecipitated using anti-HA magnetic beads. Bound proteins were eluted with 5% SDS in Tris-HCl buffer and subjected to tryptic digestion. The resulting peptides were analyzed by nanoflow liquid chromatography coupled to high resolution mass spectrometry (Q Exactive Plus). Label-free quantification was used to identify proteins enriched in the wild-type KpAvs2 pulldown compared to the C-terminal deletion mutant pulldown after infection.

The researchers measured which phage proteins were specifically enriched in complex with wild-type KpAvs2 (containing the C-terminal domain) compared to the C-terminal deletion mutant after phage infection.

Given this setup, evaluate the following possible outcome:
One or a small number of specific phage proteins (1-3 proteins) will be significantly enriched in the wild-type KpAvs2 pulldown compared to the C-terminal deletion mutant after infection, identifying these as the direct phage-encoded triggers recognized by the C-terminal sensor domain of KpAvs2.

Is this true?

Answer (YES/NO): YES